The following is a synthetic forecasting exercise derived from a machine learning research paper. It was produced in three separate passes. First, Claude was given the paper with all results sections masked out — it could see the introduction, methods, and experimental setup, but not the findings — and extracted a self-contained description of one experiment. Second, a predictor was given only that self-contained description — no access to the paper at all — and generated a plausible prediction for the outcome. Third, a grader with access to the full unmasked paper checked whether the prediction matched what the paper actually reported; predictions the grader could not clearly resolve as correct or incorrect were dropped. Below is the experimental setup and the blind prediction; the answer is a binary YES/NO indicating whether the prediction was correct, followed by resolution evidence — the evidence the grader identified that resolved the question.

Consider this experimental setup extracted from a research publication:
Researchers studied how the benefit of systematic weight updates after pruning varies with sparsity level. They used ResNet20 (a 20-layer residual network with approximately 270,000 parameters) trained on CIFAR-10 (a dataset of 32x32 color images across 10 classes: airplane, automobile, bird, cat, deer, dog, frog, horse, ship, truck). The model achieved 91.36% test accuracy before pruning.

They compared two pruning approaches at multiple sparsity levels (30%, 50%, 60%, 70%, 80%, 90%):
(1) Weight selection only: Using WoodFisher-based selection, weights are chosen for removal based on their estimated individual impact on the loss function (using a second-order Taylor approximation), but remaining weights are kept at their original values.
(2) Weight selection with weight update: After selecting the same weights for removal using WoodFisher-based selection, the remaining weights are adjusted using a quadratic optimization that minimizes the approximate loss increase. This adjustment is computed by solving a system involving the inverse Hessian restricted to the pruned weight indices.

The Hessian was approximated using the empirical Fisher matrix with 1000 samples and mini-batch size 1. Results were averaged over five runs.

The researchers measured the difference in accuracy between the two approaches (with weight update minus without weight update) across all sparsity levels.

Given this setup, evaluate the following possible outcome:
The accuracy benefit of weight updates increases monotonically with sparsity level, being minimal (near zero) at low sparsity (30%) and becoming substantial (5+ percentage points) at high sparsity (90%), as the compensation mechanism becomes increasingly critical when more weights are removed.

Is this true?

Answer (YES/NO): NO